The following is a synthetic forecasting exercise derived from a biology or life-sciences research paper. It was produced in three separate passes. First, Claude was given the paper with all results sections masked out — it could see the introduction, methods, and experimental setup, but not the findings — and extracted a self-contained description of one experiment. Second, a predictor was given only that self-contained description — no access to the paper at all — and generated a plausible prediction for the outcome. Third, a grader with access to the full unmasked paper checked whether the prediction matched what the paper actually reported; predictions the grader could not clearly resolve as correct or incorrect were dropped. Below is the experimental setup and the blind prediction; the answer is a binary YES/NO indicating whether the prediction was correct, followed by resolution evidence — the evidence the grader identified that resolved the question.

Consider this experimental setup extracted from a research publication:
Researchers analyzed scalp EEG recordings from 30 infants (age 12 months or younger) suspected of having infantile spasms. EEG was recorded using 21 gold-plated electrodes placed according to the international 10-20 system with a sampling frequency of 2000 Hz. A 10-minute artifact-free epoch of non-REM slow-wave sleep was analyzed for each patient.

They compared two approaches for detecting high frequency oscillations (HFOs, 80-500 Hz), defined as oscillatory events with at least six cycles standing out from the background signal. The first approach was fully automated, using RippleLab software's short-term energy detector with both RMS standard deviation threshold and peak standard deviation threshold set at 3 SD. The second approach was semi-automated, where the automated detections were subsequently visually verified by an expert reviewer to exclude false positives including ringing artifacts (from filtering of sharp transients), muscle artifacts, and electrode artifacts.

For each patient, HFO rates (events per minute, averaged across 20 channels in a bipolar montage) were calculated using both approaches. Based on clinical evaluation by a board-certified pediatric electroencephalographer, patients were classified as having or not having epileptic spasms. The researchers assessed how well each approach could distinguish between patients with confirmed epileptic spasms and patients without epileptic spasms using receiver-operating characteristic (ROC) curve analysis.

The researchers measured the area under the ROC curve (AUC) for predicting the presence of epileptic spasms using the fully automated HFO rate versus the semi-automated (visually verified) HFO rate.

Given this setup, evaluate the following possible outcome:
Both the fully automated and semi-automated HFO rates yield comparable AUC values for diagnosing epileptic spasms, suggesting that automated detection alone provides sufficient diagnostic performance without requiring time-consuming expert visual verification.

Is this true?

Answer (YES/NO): YES